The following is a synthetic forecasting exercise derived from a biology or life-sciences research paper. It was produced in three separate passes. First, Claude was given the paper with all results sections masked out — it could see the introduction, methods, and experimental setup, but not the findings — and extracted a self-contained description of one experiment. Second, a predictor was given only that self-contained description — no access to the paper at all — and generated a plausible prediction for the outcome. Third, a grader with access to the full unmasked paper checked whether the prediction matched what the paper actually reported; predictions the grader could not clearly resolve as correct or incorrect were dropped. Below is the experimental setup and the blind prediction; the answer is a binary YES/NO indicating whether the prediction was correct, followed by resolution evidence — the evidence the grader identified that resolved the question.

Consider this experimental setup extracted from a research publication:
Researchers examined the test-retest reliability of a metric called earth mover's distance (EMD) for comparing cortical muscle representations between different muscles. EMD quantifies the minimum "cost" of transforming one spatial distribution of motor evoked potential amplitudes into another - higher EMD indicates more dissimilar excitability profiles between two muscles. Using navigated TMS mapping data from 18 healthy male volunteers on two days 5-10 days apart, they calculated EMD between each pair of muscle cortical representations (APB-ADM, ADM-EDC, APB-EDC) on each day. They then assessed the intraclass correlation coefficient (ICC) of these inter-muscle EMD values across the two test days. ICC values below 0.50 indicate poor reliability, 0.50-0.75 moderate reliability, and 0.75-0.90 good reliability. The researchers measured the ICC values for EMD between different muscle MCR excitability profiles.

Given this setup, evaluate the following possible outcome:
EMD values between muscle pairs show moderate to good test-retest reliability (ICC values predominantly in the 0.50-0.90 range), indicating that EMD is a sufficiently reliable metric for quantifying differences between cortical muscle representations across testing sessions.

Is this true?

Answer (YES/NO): NO